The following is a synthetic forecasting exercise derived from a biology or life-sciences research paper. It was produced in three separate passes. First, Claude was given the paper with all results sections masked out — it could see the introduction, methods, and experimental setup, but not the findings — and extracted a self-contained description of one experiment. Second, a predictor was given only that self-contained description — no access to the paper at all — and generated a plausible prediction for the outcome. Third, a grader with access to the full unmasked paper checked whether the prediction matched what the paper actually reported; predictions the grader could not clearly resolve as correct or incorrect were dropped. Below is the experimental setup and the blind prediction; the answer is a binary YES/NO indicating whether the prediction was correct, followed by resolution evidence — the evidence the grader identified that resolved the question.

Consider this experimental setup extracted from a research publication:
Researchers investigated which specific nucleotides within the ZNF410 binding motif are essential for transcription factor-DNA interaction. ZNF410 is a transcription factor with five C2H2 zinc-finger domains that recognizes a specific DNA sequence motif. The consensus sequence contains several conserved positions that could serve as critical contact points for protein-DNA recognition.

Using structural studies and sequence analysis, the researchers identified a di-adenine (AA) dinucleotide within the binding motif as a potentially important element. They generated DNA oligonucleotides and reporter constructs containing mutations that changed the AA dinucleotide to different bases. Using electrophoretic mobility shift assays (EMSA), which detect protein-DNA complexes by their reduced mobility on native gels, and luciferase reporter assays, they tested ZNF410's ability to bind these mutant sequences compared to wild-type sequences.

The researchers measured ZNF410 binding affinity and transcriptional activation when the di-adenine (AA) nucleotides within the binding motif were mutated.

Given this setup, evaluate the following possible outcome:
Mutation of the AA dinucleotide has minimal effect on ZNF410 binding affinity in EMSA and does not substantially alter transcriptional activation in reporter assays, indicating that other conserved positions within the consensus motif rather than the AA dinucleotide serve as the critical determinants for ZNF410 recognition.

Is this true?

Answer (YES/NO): NO